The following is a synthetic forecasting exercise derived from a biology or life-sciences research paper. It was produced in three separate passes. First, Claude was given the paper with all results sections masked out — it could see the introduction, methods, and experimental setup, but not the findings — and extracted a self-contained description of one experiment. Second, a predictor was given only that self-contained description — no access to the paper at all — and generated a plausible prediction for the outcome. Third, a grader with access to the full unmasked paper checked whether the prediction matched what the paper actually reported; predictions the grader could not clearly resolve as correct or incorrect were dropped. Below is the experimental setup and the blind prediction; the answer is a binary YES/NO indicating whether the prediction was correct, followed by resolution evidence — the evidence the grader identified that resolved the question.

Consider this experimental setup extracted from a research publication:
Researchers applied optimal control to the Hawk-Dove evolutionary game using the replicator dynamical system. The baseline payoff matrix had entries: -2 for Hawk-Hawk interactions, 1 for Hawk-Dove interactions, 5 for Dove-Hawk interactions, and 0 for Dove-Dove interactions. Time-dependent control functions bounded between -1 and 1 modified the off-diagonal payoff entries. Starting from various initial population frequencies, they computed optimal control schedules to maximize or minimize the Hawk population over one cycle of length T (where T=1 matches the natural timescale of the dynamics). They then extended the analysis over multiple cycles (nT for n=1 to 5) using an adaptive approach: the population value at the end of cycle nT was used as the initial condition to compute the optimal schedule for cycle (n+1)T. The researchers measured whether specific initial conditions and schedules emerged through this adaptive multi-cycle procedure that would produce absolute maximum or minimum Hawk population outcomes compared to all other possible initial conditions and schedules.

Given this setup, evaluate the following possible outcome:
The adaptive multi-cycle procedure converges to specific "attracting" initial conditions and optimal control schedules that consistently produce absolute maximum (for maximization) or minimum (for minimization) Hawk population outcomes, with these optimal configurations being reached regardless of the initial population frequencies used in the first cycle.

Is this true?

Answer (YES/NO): NO